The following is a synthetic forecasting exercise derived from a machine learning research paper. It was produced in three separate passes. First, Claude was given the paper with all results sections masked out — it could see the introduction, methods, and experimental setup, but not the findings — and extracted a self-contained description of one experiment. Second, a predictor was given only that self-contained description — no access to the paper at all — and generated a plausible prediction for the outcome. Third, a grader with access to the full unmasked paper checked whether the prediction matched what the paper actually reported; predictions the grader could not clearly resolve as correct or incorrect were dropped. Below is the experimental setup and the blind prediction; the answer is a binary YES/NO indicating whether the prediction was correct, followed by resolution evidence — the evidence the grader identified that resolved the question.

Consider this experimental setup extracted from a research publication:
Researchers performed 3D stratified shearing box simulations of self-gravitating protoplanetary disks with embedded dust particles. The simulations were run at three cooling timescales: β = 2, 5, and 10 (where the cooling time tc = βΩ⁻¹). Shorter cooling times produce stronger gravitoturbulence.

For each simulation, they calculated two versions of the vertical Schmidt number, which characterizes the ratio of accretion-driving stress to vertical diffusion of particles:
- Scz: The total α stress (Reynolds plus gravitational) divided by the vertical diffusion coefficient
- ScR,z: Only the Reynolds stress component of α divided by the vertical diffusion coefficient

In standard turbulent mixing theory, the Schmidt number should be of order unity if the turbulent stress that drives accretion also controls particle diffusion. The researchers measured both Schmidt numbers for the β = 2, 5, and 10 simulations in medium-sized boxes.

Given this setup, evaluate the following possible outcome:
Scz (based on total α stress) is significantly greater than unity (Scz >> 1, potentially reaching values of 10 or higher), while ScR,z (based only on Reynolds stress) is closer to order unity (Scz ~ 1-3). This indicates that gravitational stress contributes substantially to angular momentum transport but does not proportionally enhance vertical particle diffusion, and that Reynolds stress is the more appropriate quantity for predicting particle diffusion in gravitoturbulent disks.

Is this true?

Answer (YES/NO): NO